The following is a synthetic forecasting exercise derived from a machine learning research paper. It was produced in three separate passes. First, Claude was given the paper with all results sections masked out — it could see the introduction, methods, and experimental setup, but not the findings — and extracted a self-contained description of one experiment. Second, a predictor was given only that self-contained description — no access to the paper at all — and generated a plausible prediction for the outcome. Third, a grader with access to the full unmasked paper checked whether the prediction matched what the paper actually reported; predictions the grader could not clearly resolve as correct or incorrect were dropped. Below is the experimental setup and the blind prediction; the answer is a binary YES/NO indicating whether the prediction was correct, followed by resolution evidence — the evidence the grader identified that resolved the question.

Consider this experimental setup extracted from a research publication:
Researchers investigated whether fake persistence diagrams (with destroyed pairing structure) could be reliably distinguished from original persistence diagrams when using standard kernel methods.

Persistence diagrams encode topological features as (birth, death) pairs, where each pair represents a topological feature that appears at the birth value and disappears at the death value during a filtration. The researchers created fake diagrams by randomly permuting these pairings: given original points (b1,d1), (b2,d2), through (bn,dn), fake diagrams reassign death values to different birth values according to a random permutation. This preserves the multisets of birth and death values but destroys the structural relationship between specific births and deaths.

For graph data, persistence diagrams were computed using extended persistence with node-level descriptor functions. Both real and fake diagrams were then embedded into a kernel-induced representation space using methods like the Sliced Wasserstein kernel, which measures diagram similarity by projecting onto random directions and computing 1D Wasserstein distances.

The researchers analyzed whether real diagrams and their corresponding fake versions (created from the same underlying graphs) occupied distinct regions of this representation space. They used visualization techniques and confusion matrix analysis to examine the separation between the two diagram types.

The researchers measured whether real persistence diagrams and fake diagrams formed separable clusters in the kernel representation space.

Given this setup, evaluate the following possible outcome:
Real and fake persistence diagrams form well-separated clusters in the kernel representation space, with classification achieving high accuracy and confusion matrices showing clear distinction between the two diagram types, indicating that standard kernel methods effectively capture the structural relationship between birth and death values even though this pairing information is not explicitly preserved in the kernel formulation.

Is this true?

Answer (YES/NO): YES